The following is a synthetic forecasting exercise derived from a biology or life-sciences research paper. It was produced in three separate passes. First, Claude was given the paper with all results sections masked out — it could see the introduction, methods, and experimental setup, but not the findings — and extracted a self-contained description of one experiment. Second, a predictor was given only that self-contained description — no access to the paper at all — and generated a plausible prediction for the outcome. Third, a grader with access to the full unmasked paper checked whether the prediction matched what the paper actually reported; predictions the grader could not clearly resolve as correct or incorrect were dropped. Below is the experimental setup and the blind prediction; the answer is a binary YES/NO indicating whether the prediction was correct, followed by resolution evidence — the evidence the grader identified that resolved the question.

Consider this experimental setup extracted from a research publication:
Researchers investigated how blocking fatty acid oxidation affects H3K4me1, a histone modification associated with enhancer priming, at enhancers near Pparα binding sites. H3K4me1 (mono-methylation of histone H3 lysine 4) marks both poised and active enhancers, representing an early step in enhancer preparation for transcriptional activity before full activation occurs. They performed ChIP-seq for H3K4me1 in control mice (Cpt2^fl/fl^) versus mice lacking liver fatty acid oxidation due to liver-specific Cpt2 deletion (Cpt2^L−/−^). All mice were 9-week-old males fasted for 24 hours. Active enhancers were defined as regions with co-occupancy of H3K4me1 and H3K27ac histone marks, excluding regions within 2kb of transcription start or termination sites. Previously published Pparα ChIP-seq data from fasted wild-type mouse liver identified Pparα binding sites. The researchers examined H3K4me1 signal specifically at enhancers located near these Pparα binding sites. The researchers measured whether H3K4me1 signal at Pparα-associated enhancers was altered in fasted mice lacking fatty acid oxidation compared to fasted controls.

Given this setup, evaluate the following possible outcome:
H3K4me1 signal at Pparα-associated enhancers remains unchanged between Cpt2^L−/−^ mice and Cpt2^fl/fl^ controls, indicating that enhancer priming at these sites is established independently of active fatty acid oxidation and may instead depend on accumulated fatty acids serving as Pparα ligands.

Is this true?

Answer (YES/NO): NO